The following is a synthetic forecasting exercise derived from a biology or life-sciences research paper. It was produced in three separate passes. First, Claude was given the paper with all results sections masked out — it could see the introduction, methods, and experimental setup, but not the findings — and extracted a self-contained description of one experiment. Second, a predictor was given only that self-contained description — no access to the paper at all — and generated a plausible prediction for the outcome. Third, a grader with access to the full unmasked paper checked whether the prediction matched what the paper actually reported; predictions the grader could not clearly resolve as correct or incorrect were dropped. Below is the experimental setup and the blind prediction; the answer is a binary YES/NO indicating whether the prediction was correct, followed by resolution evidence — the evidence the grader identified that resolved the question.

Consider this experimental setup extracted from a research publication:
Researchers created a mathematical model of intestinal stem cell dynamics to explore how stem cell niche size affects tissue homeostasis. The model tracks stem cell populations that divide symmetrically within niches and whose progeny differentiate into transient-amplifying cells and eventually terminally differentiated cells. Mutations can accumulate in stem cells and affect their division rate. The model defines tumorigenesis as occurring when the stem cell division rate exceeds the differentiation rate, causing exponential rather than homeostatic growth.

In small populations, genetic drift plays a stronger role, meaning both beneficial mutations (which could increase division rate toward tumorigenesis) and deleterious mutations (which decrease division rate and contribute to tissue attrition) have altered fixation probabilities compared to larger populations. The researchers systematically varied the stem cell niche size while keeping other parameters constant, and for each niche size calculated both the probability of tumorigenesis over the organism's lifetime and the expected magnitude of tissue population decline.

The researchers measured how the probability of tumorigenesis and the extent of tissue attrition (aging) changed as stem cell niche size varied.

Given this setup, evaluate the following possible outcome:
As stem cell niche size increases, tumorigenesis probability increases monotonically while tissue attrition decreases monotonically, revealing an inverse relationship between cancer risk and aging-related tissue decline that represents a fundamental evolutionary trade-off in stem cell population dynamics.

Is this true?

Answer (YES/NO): NO